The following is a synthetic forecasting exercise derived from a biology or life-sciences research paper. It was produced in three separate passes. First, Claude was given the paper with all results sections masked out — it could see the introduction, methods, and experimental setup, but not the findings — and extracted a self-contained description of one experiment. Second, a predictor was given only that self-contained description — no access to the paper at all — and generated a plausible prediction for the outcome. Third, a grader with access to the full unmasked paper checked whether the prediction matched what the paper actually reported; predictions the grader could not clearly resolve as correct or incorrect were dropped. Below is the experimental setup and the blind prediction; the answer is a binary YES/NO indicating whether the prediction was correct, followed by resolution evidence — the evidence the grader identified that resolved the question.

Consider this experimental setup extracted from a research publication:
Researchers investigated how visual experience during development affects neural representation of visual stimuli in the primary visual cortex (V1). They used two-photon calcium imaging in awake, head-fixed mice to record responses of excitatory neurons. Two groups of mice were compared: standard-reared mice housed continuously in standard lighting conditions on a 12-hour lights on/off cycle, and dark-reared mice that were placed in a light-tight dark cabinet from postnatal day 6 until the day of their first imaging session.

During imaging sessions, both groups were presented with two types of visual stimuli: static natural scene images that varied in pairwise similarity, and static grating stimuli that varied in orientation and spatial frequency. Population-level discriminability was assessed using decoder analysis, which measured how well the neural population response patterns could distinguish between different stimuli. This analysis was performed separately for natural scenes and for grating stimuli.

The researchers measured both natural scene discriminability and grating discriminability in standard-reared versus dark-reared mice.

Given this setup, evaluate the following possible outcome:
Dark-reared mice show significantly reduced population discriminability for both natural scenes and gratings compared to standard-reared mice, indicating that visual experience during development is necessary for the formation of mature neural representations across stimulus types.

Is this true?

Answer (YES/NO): YES